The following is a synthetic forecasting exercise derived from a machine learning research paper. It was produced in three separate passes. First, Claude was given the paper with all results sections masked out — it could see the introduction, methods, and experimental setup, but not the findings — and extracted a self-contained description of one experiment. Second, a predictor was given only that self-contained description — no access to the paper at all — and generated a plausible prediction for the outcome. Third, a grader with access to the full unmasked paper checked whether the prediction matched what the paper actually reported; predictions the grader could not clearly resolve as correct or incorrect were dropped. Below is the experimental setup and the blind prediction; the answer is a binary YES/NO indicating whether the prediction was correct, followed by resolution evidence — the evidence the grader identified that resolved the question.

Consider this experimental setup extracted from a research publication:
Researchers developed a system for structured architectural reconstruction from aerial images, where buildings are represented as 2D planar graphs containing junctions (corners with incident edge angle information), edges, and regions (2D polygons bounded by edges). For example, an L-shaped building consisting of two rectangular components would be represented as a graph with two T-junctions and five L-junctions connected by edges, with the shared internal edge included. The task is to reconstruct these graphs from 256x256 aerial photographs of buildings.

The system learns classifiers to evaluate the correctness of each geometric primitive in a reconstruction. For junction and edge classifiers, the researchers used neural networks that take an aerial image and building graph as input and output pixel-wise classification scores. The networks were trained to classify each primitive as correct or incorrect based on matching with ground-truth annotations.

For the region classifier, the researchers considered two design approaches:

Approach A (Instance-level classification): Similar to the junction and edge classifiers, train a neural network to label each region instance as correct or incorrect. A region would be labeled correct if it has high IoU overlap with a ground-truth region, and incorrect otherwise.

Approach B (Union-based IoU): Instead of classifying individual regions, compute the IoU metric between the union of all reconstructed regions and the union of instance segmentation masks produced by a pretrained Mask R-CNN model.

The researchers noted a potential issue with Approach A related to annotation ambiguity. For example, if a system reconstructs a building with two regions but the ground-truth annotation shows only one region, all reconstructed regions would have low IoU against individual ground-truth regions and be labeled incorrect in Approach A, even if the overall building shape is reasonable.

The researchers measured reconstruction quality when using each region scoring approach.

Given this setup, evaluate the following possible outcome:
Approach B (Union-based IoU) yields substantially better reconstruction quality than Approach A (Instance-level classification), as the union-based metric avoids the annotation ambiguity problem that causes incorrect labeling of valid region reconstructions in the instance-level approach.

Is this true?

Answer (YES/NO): YES